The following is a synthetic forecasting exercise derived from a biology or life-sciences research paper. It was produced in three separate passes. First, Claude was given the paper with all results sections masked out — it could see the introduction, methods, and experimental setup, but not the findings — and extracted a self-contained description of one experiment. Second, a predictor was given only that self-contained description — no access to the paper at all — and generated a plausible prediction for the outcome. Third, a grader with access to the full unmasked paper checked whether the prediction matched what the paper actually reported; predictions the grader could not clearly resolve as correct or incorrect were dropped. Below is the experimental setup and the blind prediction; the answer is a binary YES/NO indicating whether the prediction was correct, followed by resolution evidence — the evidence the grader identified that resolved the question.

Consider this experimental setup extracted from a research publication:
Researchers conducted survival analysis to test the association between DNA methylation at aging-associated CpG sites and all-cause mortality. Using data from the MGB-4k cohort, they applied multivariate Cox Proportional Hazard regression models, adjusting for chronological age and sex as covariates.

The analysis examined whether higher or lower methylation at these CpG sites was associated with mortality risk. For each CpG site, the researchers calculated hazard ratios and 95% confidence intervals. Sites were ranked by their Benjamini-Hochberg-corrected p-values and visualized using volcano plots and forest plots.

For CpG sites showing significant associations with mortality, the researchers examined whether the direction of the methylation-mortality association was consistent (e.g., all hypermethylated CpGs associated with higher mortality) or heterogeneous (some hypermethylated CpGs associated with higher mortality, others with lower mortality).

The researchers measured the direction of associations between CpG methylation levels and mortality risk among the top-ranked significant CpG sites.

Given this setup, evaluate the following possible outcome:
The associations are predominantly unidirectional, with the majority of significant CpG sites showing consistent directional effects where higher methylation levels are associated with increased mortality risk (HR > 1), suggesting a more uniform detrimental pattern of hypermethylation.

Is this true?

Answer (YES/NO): YES